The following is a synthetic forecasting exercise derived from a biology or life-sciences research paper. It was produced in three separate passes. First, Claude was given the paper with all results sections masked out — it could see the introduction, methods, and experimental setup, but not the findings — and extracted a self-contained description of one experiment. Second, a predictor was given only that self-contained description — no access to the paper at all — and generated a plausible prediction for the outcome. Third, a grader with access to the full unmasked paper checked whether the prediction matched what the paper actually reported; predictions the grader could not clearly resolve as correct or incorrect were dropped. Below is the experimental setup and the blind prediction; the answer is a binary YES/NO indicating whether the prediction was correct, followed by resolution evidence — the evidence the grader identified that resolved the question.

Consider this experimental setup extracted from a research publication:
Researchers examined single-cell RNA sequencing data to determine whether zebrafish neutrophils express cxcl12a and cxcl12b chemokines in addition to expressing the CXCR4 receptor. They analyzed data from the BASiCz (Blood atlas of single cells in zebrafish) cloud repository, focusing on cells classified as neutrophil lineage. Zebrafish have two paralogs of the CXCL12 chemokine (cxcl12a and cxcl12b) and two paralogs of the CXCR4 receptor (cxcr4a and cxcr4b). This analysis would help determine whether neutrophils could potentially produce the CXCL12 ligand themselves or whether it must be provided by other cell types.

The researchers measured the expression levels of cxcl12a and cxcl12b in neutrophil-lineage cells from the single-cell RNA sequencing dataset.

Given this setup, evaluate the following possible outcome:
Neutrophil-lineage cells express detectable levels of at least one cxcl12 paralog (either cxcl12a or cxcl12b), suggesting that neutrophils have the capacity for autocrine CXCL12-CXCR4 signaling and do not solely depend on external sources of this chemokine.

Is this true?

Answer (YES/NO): NO